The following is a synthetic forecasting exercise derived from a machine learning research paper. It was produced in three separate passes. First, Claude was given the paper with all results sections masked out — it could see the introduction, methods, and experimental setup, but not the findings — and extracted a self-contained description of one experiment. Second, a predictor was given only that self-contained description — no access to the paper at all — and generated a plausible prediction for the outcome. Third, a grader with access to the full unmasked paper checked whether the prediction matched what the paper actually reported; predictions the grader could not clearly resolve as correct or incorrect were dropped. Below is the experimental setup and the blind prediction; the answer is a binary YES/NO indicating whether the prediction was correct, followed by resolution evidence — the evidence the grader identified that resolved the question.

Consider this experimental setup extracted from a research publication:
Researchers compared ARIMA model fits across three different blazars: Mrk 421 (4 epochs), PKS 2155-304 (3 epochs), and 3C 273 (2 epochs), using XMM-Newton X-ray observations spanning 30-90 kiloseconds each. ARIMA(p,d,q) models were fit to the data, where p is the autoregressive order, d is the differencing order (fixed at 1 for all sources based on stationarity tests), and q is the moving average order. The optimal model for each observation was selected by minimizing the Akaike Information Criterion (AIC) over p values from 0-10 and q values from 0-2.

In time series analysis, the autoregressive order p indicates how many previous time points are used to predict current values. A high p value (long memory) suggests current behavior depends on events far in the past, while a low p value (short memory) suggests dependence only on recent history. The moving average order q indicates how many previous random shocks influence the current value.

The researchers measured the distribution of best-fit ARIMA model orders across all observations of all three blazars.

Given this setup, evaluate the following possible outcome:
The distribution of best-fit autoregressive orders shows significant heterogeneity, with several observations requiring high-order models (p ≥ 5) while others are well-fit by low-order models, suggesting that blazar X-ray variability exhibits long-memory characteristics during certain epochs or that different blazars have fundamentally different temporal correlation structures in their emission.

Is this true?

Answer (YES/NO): NO